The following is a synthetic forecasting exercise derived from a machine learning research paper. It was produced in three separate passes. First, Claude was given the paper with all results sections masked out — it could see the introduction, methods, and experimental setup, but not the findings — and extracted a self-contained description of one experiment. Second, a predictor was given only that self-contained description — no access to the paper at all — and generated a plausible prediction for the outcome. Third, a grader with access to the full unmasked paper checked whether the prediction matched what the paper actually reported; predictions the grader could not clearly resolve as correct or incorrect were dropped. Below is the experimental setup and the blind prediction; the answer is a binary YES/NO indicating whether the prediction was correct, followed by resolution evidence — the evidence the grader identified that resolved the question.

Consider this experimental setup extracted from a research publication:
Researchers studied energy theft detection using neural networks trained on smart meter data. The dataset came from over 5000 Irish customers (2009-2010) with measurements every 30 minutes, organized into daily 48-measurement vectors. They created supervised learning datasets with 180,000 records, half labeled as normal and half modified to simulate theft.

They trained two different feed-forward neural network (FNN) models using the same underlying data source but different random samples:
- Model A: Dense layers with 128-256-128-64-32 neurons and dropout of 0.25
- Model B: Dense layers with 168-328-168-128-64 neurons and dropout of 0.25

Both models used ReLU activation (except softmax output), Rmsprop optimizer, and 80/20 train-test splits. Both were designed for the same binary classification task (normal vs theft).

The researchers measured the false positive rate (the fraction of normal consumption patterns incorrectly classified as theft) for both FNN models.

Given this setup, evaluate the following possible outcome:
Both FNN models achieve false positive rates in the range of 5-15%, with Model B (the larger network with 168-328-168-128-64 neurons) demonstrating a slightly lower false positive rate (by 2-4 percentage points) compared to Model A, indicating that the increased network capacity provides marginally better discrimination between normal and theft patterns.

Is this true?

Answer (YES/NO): NO